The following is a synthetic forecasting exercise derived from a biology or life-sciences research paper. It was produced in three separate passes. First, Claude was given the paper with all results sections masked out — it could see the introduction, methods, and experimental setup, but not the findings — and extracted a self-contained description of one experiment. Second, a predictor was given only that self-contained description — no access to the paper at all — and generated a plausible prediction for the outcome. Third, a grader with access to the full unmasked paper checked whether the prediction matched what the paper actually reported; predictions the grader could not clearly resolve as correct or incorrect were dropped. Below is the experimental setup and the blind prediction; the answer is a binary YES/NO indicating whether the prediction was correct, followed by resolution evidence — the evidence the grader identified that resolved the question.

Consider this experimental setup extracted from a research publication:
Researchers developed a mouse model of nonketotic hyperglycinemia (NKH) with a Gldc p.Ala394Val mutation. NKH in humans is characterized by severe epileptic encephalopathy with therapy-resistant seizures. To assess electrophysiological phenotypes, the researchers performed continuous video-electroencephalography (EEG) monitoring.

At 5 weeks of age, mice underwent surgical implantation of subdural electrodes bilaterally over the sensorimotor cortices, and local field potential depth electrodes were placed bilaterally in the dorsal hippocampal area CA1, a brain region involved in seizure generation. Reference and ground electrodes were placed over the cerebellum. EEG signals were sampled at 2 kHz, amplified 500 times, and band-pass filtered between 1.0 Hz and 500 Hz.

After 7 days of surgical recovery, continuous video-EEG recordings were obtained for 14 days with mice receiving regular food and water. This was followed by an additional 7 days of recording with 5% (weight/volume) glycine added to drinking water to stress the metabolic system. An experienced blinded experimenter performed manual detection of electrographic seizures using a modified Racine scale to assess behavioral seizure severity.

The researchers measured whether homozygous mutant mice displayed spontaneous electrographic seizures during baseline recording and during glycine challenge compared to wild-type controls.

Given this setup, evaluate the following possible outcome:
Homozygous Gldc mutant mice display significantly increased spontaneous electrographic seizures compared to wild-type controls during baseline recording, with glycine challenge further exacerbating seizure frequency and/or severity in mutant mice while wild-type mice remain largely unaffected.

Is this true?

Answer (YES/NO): NO